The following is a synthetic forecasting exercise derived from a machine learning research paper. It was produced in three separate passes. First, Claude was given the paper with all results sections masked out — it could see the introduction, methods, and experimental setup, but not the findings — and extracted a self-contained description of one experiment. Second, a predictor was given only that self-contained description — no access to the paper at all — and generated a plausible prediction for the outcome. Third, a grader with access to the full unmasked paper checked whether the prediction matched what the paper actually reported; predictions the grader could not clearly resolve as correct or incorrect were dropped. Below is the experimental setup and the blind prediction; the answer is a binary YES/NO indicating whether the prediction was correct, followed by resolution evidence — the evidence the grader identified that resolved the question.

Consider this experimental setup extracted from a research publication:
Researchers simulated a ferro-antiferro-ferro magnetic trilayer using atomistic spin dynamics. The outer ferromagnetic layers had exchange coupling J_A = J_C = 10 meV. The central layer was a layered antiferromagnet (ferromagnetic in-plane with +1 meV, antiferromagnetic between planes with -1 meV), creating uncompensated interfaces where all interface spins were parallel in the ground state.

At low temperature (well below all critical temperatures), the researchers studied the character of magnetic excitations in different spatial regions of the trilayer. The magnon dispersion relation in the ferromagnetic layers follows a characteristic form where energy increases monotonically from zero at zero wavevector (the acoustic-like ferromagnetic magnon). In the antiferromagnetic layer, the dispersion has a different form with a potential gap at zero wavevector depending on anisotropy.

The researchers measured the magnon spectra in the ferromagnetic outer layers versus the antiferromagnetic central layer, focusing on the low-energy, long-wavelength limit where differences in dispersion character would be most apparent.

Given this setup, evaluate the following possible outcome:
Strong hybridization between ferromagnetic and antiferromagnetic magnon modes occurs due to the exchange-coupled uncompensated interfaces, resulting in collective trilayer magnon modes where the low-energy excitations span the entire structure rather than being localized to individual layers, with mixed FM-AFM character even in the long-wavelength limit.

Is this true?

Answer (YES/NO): NO